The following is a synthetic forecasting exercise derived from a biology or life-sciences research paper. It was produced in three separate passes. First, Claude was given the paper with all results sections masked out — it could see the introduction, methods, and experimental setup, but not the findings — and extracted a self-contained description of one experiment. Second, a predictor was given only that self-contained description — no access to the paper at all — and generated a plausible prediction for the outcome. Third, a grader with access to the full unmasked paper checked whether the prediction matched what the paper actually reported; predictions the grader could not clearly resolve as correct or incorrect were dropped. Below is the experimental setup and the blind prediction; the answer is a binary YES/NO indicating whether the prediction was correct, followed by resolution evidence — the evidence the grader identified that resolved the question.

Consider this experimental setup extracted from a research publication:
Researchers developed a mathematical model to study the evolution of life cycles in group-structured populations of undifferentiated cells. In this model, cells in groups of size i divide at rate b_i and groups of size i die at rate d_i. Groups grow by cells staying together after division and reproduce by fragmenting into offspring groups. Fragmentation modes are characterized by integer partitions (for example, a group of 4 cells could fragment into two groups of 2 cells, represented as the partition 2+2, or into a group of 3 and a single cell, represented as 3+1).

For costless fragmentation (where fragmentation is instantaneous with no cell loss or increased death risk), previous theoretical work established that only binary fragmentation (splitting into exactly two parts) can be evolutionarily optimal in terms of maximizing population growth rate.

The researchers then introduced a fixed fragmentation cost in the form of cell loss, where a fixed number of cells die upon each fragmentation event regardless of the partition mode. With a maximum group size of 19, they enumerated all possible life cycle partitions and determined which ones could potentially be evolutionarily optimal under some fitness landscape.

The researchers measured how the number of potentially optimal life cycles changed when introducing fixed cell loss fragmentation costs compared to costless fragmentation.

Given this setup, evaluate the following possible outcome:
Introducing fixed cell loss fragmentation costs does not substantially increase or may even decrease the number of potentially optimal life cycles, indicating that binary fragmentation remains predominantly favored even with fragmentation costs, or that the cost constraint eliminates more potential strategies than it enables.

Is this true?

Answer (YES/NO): NO